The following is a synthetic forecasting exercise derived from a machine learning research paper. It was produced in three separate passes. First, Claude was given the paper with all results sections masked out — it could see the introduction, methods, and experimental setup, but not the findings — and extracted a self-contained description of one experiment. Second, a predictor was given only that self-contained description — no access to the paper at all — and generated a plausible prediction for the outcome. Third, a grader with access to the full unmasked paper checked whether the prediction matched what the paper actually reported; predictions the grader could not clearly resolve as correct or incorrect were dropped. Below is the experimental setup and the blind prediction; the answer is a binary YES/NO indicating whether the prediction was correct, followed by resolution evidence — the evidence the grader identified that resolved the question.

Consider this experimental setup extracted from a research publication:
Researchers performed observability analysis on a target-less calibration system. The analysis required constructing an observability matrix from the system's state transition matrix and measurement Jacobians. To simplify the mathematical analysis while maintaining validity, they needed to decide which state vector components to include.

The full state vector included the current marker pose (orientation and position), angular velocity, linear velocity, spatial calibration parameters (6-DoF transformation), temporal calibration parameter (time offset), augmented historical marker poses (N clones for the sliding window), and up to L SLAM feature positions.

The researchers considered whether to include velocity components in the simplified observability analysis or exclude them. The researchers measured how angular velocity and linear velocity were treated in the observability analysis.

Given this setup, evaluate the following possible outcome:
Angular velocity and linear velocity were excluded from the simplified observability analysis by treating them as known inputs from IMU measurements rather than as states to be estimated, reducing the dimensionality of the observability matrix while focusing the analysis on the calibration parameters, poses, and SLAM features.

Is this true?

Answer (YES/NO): NO